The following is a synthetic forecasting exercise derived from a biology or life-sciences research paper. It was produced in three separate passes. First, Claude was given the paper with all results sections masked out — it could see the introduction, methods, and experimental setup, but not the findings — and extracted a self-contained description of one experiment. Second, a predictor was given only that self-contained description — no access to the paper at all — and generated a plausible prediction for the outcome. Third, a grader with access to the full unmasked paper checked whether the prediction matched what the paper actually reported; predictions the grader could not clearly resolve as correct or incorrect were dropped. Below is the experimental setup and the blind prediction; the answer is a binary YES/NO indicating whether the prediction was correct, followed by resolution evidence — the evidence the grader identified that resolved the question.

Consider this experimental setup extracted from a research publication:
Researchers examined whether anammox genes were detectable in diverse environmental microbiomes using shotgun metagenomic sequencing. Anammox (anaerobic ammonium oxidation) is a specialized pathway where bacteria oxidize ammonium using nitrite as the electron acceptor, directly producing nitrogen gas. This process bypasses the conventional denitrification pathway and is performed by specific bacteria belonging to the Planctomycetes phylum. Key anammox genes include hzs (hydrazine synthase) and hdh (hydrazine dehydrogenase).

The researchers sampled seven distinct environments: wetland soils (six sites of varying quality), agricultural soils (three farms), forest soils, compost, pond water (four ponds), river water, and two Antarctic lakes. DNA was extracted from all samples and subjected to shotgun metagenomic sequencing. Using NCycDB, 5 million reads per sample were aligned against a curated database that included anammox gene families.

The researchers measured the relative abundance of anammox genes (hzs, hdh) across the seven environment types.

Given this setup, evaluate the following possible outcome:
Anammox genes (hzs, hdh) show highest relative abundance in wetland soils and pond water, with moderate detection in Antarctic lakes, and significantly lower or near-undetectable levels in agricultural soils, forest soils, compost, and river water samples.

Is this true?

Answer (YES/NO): NO